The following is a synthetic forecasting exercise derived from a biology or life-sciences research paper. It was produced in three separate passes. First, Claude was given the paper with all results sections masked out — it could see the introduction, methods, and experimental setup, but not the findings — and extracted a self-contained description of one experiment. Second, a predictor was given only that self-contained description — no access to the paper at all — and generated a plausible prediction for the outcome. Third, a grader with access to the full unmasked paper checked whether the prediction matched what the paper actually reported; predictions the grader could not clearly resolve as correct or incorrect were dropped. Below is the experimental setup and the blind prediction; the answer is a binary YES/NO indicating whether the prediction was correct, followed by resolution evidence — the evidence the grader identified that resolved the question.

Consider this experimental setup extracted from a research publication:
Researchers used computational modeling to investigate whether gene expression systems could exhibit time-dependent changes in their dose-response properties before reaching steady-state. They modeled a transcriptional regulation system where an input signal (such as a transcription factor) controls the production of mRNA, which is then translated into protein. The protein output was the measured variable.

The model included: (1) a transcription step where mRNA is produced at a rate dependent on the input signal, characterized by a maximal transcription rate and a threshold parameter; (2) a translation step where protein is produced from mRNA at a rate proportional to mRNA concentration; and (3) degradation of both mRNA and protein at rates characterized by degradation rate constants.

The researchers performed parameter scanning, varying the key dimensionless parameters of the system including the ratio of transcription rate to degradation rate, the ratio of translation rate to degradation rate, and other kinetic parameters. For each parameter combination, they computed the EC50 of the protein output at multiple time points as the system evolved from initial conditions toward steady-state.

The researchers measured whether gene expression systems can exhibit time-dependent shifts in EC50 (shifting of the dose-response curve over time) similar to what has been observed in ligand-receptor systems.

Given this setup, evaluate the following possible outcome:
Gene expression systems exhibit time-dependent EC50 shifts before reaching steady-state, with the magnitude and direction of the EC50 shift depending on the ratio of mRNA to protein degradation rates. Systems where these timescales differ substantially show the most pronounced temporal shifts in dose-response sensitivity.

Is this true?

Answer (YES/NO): NO